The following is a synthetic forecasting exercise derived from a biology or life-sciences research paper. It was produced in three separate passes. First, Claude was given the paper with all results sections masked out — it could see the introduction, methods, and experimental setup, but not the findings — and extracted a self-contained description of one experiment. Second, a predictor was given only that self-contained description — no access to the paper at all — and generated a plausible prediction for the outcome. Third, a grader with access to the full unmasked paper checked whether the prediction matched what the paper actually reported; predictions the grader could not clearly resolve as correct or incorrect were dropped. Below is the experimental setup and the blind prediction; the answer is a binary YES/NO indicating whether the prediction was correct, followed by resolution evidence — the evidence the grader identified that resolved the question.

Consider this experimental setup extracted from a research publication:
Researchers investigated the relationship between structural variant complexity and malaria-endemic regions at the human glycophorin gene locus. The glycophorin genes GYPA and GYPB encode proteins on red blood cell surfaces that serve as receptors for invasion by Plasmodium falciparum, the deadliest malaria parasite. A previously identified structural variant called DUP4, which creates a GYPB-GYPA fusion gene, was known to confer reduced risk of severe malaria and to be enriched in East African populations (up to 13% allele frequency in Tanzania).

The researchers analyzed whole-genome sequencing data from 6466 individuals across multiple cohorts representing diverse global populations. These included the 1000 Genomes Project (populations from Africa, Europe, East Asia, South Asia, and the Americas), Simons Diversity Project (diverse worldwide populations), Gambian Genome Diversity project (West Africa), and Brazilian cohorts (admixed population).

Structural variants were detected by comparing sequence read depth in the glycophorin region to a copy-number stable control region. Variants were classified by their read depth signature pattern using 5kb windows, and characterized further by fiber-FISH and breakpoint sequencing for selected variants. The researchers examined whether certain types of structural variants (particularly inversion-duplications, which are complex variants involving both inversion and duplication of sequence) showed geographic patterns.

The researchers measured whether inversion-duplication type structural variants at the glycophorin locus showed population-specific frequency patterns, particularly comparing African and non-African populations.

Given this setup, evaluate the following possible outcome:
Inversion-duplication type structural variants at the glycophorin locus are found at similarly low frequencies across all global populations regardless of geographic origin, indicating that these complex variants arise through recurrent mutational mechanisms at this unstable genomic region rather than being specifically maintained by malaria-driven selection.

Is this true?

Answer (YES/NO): NO